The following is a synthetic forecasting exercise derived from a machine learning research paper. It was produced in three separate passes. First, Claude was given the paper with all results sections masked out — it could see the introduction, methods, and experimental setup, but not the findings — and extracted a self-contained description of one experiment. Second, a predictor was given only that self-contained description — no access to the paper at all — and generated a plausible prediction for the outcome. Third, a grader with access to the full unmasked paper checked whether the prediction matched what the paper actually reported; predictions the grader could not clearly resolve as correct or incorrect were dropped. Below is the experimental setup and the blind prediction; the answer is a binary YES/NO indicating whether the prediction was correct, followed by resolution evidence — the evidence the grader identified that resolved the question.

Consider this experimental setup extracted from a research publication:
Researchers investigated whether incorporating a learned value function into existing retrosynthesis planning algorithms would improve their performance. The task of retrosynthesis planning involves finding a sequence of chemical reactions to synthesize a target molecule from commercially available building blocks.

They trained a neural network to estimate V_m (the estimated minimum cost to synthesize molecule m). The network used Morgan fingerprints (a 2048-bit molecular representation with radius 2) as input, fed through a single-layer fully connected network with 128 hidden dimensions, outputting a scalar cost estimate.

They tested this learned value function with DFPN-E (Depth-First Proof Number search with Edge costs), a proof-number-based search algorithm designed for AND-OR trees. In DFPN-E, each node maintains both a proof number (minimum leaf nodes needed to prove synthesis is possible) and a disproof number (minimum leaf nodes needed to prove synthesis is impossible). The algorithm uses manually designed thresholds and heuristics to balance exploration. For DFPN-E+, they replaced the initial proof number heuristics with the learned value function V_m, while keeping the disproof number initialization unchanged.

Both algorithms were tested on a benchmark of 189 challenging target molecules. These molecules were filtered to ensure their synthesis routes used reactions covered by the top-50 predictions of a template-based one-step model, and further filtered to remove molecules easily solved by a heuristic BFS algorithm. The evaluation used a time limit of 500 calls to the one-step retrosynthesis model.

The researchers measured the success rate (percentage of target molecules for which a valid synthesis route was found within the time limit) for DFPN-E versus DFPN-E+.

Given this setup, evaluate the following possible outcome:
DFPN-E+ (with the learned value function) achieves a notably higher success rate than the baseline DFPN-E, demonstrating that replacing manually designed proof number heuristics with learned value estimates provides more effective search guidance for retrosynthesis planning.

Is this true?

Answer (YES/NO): NO